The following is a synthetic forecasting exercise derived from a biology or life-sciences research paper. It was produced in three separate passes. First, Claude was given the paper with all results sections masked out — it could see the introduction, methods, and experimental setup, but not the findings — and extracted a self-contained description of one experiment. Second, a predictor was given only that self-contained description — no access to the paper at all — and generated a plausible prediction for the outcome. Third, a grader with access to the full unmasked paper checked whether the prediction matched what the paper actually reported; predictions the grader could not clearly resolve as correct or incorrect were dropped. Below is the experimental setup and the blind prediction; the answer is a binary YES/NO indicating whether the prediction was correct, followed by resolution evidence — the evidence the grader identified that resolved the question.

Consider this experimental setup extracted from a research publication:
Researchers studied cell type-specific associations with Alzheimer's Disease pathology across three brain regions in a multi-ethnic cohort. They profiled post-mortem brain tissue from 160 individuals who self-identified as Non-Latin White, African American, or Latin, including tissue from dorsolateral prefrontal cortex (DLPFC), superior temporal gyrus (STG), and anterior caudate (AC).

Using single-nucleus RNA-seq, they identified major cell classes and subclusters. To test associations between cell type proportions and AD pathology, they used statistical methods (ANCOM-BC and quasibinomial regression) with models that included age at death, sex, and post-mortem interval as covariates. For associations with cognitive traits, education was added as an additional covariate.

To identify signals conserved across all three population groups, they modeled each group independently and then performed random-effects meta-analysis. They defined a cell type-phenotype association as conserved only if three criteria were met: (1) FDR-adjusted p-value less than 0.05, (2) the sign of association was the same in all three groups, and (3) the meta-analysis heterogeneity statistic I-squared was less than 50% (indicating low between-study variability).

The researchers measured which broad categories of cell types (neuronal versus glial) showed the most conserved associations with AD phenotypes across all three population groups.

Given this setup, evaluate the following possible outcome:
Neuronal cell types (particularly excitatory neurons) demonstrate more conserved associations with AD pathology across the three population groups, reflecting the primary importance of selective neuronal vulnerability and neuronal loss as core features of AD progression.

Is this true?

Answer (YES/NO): NO